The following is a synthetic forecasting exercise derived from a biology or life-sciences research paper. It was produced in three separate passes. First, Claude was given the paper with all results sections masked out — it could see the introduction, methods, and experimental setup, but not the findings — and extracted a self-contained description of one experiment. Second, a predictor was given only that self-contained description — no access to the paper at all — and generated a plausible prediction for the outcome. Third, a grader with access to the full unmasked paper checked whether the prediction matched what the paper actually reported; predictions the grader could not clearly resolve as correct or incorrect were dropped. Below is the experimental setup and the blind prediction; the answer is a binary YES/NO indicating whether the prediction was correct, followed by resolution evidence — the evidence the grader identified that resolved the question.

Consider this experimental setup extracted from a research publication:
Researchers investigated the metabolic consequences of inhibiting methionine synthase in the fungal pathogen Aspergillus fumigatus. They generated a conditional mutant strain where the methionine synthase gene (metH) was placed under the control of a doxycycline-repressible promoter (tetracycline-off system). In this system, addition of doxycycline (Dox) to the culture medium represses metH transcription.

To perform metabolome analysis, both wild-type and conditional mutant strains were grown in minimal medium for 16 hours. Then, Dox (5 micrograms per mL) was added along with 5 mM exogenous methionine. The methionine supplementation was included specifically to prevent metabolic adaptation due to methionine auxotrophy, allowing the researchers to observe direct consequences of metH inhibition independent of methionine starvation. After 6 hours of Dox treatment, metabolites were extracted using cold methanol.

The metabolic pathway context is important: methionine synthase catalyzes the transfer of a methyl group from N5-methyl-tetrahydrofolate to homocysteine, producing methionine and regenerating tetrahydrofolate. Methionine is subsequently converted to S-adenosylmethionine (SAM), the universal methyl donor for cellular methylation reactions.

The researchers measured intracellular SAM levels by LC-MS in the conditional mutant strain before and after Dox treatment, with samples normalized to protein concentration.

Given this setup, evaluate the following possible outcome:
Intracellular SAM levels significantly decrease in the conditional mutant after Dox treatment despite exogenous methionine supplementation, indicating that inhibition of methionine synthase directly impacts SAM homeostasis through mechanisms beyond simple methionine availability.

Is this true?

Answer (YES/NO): NO